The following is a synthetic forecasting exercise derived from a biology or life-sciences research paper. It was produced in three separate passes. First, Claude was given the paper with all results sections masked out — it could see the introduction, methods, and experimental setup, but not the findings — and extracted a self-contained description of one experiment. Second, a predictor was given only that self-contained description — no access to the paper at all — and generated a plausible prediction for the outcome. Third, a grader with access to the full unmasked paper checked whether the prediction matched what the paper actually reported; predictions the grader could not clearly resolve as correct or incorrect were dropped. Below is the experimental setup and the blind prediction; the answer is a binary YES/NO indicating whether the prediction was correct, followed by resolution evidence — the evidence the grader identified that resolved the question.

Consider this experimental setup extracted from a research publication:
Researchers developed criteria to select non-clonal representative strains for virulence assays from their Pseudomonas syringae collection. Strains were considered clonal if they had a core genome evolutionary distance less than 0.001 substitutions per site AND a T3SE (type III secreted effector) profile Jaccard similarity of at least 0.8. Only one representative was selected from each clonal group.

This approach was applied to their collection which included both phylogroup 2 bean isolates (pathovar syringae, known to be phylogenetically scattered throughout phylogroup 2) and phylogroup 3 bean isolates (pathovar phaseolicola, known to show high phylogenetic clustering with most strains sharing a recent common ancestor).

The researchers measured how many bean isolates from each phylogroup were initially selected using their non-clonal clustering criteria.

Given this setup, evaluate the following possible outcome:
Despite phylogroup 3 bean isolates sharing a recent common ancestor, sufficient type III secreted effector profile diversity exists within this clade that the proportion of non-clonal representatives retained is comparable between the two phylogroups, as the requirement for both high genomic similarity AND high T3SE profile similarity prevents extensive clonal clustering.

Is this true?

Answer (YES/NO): NO